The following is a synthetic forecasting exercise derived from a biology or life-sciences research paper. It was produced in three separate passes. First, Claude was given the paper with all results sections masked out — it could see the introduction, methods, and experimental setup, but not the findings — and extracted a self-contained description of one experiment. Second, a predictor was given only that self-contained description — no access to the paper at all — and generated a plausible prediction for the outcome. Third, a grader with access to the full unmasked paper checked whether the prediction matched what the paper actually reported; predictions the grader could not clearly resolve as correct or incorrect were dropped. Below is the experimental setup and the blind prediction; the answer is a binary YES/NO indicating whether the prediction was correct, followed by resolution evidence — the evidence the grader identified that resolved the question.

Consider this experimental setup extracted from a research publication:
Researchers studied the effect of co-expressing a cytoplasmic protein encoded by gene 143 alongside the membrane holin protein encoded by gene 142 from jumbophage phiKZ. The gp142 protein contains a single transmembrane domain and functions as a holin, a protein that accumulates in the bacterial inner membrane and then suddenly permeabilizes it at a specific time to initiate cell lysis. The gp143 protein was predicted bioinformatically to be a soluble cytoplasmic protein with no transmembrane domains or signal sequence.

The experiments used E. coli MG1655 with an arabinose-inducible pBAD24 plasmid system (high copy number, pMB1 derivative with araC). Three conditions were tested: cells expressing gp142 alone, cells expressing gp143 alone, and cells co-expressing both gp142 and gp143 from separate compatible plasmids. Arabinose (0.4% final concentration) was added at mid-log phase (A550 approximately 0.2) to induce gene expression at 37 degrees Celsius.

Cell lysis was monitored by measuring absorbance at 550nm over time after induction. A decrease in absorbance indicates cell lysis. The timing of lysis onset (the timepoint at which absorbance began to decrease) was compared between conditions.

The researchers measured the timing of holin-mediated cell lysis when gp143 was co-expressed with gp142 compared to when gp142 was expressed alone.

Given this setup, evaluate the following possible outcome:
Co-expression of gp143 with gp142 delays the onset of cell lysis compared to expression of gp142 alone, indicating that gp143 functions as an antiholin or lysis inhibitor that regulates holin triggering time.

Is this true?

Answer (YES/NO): NO